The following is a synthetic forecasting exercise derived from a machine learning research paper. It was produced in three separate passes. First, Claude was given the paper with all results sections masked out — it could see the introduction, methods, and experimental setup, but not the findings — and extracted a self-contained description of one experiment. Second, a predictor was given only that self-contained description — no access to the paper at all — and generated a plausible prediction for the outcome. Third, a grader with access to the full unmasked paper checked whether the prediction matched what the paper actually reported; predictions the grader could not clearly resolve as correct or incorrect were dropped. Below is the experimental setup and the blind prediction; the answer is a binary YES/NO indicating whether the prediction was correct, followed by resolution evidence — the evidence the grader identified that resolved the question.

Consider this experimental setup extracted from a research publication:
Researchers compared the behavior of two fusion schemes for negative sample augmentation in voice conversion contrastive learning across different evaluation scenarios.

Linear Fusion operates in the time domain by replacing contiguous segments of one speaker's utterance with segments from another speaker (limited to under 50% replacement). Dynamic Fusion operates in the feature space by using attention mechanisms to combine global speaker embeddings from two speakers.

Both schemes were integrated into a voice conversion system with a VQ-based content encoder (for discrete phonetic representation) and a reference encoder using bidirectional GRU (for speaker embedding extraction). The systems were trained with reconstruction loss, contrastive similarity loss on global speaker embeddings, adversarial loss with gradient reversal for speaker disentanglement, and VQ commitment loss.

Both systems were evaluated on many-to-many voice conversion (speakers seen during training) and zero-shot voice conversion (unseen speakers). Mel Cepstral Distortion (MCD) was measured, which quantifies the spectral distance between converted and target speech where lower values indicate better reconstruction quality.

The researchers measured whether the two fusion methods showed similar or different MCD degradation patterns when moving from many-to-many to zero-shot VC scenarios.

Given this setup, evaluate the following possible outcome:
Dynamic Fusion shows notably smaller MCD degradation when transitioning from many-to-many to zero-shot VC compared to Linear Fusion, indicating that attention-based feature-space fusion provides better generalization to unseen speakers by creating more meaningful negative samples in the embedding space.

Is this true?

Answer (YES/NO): NO